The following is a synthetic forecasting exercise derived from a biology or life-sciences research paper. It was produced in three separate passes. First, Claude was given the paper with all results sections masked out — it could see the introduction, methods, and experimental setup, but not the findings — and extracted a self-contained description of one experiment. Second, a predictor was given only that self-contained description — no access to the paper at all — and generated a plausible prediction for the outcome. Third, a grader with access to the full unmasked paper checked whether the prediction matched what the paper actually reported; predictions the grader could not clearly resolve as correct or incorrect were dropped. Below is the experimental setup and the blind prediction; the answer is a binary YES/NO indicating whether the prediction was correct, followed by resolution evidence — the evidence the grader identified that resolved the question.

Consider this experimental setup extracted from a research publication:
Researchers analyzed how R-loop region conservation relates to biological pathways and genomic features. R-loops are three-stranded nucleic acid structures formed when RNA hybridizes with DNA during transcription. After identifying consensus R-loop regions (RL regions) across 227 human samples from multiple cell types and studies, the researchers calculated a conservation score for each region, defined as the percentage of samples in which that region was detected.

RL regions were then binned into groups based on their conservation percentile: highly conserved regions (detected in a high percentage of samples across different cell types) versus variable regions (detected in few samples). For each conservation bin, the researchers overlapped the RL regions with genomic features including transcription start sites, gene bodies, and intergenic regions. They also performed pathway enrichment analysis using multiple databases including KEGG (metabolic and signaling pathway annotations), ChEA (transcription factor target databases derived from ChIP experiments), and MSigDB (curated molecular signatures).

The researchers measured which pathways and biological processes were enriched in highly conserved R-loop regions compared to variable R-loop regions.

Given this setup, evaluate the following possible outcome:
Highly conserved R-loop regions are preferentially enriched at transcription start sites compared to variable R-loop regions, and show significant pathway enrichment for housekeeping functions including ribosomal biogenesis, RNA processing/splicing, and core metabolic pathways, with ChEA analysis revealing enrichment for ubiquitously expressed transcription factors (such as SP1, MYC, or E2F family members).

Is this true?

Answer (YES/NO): NO